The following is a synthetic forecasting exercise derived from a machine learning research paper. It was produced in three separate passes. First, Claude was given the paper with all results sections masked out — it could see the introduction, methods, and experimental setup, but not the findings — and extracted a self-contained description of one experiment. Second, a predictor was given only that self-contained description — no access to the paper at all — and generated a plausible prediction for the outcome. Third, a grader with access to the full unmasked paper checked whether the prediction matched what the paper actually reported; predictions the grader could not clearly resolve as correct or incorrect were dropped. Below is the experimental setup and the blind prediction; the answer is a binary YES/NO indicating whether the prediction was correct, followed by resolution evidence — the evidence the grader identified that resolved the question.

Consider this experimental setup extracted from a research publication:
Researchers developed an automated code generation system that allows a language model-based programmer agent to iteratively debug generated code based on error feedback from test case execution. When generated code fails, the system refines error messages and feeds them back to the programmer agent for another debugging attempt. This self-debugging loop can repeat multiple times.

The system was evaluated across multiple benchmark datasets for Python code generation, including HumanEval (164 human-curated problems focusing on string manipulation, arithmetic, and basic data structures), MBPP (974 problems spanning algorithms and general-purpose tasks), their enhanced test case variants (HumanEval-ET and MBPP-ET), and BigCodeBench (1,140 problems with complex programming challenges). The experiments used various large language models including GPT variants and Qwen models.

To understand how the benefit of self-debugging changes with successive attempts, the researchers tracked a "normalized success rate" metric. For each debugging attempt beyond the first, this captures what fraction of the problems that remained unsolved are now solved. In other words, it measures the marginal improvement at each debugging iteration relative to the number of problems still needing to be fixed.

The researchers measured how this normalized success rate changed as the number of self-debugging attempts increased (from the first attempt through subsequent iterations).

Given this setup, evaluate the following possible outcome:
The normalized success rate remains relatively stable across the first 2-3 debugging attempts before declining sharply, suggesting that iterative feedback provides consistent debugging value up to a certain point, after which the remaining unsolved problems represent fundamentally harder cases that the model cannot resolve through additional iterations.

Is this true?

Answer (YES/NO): NO